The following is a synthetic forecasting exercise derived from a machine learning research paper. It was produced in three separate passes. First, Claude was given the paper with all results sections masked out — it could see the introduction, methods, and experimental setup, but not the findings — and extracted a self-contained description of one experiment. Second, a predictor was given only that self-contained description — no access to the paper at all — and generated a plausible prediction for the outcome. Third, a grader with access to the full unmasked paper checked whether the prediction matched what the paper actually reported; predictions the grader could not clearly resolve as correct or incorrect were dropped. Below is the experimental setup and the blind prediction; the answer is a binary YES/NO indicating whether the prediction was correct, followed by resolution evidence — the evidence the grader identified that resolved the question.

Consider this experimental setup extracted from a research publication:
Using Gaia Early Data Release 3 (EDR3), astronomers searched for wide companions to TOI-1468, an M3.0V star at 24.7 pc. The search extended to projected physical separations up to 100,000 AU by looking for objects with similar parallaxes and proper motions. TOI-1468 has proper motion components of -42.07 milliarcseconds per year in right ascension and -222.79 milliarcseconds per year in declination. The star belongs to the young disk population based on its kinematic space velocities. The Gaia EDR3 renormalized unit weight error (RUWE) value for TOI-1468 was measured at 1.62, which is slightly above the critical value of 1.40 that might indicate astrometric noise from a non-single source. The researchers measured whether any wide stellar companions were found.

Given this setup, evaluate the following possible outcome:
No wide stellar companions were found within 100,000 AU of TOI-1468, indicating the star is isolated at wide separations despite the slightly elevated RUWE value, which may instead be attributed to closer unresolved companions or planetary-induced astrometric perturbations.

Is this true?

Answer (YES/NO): YES